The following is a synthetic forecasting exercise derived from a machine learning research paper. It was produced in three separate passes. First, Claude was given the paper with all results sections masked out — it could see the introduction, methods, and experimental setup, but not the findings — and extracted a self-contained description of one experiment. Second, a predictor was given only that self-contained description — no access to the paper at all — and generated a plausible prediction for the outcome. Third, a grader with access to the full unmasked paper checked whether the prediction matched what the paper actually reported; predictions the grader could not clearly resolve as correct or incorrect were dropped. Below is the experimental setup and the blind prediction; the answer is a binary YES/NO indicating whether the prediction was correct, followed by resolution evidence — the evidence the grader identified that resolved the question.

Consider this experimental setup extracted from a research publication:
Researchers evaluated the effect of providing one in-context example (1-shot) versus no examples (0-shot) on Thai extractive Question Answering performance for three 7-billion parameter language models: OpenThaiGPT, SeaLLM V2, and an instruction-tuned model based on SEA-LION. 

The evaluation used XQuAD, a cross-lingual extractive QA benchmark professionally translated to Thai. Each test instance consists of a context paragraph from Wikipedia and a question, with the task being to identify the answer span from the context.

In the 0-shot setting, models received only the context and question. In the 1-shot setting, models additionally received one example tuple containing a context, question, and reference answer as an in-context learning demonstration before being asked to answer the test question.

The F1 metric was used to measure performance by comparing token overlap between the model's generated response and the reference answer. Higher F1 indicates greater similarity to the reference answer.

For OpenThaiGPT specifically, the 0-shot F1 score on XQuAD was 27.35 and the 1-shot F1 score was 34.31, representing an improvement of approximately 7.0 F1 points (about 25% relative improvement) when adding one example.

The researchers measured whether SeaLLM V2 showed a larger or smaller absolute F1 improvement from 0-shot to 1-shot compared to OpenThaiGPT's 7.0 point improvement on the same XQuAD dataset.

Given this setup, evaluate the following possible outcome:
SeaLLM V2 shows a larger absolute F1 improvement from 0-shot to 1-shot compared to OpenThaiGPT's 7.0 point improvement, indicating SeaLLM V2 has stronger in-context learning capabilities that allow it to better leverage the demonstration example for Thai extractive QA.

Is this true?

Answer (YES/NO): YES